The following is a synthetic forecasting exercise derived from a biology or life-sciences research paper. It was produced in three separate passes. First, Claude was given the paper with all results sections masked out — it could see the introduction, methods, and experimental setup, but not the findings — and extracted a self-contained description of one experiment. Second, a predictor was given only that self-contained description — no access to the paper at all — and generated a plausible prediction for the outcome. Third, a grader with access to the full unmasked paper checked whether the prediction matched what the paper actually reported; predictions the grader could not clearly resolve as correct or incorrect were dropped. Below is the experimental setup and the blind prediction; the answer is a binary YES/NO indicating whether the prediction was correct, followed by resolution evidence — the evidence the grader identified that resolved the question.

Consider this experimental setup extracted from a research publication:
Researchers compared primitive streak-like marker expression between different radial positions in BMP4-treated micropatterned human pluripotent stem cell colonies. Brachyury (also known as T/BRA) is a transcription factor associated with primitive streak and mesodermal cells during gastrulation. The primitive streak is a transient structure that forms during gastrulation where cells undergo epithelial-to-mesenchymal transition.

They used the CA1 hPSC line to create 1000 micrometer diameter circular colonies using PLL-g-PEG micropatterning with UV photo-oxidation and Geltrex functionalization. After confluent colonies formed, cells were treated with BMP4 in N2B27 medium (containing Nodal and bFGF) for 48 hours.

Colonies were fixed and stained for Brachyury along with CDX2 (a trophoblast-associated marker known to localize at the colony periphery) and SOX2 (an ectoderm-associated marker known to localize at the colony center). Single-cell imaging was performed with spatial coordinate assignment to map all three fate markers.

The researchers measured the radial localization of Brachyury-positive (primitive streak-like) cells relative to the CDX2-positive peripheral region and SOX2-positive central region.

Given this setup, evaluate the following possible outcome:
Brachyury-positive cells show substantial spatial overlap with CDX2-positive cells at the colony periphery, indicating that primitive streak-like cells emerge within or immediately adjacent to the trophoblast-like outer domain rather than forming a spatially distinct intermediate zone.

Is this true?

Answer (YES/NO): NO